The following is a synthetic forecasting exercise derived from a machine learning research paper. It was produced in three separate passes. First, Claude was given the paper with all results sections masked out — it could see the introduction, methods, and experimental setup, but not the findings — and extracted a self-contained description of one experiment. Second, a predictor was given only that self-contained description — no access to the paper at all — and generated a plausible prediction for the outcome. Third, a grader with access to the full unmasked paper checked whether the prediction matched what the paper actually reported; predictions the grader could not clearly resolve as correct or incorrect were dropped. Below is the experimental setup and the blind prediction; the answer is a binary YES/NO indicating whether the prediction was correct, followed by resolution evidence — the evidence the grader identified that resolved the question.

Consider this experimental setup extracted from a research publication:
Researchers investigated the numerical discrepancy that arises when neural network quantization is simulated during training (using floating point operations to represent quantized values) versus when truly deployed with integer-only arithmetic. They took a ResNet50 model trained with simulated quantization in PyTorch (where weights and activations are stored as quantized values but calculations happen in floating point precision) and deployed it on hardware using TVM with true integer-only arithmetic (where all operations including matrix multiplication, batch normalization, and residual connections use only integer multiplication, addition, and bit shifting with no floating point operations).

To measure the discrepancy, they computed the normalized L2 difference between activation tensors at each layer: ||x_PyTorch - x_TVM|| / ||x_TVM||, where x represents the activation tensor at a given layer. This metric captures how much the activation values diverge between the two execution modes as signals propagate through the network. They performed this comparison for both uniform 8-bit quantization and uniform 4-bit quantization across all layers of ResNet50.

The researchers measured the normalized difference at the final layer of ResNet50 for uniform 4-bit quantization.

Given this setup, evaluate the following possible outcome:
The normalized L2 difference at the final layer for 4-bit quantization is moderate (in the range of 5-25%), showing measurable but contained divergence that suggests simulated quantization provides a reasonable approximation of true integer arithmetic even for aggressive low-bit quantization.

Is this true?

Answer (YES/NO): NO